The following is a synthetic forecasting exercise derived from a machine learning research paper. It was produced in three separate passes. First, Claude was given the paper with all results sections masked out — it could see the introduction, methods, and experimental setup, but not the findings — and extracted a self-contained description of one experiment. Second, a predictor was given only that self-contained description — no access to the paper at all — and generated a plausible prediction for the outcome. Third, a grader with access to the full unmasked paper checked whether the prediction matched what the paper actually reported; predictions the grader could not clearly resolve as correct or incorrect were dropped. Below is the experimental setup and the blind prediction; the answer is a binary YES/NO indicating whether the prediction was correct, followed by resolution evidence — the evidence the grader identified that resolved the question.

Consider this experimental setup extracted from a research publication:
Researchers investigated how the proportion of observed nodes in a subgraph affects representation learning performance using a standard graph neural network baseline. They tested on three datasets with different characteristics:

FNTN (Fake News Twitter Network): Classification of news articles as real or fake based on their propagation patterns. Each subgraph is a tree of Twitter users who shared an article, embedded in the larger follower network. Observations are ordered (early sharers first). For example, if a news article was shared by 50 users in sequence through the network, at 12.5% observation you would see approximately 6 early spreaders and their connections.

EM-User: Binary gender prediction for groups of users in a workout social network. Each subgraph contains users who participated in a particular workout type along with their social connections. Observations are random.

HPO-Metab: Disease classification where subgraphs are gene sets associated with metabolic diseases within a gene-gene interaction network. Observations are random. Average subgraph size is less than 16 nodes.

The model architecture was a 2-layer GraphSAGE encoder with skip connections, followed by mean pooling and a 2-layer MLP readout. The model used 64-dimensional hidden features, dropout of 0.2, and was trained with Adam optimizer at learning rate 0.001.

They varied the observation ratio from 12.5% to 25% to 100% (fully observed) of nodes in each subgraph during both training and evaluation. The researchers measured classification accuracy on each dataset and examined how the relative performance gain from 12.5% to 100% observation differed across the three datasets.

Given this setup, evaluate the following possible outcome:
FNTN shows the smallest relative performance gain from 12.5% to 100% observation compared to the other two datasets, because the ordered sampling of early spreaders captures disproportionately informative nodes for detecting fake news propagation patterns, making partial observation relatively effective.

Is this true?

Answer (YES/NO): YES